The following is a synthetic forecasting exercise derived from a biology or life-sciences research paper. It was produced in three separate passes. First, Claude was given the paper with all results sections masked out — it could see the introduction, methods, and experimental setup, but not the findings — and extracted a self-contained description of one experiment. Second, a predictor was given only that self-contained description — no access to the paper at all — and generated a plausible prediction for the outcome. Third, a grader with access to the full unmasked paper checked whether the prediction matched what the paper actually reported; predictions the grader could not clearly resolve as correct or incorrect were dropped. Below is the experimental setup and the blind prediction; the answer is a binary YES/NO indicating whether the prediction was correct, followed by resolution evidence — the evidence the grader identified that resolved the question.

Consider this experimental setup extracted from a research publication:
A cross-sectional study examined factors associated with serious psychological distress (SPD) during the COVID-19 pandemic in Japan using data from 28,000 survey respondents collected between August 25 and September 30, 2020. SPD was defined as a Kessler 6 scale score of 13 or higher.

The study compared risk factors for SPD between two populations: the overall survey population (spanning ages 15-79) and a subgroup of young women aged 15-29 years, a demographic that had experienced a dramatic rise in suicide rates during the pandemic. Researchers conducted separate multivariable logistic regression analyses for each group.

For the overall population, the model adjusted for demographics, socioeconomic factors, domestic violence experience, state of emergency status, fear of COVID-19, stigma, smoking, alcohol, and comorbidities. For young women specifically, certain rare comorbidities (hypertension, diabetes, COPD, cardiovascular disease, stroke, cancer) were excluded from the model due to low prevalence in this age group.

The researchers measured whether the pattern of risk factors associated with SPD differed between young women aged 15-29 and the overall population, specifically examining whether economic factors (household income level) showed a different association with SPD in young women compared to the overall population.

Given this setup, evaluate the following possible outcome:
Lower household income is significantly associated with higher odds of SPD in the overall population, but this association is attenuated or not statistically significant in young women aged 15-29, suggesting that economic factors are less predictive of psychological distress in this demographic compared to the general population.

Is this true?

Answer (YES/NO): YES